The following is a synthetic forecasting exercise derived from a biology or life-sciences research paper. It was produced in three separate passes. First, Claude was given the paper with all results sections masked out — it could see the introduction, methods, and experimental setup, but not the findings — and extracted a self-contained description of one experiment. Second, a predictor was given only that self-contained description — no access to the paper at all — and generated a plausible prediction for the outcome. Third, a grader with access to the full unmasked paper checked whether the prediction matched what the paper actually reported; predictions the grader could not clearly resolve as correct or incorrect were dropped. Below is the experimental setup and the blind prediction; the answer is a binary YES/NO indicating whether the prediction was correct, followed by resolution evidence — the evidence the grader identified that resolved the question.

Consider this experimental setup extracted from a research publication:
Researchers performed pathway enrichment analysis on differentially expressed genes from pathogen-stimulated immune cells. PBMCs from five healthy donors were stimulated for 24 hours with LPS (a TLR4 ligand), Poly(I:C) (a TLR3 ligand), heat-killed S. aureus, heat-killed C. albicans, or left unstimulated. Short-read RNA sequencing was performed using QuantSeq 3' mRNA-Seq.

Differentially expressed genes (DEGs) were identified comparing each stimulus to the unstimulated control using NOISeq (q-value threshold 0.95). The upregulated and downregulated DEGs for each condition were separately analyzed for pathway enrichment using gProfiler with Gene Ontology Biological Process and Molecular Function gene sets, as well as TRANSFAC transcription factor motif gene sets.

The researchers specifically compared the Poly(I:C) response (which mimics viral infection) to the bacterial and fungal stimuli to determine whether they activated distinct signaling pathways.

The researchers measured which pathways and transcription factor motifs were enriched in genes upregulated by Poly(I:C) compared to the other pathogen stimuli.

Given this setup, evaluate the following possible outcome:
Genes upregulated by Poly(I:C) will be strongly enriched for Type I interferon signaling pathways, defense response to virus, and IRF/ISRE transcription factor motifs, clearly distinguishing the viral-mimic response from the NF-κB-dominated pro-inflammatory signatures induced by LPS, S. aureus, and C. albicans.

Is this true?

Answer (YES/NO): NO